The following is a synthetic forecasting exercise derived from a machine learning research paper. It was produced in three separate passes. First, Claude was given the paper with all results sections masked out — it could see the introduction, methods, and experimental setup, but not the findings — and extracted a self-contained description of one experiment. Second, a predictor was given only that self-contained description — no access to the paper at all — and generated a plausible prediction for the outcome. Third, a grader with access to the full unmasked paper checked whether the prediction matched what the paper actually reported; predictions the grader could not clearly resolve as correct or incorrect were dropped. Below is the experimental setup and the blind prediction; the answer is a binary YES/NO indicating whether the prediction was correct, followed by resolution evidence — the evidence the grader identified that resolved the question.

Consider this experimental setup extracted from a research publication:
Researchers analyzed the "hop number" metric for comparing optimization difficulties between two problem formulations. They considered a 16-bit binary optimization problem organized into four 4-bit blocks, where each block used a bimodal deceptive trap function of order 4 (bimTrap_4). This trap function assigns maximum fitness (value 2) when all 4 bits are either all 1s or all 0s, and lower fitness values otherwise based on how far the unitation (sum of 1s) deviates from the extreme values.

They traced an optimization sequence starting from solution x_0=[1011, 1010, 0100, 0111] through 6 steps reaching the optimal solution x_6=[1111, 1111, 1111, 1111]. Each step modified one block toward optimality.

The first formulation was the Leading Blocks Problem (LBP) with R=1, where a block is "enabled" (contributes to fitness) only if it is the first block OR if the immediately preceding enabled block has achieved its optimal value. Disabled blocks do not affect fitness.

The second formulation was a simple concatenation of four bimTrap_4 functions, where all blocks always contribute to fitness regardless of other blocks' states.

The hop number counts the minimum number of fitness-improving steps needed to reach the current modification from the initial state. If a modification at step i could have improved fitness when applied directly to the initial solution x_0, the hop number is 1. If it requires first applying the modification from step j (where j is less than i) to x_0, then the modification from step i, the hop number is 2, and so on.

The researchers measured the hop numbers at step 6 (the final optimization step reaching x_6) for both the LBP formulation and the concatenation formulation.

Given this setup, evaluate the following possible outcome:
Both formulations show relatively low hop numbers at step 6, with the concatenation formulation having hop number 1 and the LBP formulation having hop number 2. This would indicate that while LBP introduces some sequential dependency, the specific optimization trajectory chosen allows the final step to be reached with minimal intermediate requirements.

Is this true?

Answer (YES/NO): NO